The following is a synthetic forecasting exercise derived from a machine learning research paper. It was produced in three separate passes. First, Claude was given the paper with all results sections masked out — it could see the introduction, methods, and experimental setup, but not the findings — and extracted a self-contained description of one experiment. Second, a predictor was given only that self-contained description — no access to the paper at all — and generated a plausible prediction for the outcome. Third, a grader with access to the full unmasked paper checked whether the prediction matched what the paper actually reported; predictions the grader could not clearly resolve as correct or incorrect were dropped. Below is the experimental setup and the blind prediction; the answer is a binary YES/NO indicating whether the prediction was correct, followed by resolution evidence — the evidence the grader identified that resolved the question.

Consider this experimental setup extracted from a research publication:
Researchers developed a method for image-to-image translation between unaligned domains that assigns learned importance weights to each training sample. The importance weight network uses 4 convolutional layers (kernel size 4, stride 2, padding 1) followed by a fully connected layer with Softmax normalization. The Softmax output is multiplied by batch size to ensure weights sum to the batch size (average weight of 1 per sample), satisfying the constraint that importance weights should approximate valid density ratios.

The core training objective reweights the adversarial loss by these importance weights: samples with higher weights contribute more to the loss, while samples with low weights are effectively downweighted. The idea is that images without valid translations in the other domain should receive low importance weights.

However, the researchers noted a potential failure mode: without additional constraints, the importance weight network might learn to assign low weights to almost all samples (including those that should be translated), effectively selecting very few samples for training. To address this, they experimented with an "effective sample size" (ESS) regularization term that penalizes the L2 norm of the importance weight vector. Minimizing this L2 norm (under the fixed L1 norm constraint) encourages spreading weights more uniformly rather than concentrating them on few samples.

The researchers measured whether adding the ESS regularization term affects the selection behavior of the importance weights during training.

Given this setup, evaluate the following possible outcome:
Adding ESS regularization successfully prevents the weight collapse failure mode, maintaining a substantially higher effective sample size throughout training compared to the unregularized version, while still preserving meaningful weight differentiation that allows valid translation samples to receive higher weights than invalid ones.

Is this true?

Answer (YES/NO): YES